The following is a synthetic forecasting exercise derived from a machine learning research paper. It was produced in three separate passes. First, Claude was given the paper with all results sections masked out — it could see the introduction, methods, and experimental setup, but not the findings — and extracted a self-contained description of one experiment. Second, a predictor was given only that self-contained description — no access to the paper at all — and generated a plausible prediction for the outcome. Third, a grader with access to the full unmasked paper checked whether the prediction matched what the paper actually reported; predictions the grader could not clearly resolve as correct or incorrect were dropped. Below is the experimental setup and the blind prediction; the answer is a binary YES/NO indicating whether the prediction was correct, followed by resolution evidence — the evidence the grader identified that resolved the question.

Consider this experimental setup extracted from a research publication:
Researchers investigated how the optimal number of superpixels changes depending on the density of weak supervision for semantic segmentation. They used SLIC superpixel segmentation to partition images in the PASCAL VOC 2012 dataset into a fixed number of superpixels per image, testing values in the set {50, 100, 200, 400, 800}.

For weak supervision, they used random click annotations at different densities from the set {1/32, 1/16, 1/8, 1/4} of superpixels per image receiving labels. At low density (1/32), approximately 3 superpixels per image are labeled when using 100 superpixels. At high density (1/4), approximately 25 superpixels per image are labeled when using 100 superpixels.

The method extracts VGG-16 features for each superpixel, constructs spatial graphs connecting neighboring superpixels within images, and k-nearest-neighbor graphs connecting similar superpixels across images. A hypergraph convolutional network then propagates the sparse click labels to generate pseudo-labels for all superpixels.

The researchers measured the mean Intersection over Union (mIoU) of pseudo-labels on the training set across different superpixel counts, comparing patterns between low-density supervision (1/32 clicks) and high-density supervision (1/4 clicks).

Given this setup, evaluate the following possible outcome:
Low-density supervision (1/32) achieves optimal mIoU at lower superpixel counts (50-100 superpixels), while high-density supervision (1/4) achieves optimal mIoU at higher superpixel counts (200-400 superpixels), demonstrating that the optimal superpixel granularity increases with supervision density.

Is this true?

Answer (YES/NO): NO